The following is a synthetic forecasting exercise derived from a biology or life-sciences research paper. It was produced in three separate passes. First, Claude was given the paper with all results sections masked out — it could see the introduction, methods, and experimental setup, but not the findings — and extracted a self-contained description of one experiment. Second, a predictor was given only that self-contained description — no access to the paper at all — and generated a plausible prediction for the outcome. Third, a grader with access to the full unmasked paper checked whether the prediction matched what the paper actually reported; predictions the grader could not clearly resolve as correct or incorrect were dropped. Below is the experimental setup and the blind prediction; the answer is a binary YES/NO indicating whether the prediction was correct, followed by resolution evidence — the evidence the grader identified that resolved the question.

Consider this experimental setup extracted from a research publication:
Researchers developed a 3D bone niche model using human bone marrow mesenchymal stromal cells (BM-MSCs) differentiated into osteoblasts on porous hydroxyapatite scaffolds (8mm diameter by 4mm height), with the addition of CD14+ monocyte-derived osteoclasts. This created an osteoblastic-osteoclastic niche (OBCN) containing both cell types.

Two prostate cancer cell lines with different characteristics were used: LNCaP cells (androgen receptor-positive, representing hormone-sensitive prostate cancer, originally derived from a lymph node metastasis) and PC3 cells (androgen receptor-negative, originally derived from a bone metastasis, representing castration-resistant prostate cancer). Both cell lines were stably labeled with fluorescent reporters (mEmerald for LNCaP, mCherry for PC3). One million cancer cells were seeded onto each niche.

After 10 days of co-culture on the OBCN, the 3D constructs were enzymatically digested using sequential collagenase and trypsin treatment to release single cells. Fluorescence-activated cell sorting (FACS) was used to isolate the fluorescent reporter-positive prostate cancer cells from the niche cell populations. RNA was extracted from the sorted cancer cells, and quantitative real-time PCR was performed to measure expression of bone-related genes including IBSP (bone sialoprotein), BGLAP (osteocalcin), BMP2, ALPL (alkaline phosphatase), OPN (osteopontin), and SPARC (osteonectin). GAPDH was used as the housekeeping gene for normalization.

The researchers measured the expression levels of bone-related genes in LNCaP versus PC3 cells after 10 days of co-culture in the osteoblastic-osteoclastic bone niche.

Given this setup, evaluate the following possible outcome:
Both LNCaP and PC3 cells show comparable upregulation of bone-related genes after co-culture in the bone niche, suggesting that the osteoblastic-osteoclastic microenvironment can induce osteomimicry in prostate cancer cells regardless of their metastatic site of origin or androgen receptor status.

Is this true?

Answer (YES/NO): NO